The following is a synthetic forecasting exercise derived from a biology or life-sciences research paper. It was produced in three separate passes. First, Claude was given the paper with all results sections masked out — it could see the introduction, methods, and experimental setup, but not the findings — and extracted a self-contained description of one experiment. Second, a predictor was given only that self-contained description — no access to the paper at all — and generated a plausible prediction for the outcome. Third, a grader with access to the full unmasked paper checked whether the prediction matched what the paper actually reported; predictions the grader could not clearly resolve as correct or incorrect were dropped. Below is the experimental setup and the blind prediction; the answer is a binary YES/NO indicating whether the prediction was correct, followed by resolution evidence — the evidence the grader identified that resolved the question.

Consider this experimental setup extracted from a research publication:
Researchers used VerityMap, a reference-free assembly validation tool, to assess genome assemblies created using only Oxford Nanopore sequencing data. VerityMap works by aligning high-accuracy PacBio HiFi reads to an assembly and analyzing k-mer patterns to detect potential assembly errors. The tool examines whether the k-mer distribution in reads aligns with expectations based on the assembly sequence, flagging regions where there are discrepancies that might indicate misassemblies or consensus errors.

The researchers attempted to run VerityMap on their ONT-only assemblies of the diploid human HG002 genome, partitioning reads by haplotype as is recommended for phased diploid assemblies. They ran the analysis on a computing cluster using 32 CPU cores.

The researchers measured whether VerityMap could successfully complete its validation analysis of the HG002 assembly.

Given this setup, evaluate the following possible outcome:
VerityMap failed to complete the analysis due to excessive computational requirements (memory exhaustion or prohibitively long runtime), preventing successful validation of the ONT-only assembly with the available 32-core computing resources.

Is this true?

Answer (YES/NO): YES